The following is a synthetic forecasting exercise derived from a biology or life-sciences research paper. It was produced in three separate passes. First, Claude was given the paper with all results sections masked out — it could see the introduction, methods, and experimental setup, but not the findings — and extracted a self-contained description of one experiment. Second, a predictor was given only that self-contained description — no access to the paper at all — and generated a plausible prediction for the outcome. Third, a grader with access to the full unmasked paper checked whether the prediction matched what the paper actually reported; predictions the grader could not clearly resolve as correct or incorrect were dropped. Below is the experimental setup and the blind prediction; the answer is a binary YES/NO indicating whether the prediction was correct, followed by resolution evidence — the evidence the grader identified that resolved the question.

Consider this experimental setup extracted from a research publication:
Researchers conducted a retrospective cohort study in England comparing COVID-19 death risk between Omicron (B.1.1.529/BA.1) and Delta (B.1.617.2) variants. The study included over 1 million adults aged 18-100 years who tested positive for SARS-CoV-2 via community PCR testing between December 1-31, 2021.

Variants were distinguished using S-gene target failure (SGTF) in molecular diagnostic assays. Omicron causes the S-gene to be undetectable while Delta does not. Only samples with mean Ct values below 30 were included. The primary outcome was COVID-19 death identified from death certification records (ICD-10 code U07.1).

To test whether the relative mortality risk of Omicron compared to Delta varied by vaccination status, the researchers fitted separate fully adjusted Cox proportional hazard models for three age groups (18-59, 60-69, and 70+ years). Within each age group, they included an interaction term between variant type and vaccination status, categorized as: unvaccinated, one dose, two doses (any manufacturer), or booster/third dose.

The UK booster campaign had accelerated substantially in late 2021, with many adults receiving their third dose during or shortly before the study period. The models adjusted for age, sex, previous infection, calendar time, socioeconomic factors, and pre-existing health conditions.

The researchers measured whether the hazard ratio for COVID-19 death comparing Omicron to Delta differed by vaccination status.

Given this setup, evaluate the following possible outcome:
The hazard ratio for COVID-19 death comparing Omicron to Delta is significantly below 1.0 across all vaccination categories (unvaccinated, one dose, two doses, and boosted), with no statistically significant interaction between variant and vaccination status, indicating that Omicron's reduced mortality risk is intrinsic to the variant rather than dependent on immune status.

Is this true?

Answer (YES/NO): NO